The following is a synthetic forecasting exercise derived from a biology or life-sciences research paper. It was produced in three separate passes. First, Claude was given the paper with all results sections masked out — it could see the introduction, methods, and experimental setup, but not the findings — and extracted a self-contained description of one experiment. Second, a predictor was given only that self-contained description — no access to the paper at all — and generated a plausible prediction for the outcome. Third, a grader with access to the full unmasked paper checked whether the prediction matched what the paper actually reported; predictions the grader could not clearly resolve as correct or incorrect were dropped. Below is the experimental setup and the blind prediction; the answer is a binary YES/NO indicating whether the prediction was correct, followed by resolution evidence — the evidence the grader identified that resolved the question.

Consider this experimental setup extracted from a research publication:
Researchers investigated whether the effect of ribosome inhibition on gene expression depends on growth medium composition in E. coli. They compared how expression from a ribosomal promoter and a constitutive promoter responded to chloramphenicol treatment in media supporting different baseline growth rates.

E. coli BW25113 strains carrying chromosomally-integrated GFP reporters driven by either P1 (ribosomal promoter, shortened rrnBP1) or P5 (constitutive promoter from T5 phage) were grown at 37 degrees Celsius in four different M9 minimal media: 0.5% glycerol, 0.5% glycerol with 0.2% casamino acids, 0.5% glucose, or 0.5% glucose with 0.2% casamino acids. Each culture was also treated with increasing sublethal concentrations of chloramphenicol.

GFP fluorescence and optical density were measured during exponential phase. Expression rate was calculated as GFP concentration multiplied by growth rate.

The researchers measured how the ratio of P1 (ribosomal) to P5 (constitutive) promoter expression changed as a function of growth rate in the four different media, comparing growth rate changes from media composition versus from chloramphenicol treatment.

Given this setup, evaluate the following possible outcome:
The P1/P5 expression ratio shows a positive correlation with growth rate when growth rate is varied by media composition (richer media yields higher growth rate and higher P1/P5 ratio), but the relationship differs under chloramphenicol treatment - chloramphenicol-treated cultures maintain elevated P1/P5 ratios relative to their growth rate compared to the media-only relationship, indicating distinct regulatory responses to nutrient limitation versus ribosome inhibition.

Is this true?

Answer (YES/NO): NO